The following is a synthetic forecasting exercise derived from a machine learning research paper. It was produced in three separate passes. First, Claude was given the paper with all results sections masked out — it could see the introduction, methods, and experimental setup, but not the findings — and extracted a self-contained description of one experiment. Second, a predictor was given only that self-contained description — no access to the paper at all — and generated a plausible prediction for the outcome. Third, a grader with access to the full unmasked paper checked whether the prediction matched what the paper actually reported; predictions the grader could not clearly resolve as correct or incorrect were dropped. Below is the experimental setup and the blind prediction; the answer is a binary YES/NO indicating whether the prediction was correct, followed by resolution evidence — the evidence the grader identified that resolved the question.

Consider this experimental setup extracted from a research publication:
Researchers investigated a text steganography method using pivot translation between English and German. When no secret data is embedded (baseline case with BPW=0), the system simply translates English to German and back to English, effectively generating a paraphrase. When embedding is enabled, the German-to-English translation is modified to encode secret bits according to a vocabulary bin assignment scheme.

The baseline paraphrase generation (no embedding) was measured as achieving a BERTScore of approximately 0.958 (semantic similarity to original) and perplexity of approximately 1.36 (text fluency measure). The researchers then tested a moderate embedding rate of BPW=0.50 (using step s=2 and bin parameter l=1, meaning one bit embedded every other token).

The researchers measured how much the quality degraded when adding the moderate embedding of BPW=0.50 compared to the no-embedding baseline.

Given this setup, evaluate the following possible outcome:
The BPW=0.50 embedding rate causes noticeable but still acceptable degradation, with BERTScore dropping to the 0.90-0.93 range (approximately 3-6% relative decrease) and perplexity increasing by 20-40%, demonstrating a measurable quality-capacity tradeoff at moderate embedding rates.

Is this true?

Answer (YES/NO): NO